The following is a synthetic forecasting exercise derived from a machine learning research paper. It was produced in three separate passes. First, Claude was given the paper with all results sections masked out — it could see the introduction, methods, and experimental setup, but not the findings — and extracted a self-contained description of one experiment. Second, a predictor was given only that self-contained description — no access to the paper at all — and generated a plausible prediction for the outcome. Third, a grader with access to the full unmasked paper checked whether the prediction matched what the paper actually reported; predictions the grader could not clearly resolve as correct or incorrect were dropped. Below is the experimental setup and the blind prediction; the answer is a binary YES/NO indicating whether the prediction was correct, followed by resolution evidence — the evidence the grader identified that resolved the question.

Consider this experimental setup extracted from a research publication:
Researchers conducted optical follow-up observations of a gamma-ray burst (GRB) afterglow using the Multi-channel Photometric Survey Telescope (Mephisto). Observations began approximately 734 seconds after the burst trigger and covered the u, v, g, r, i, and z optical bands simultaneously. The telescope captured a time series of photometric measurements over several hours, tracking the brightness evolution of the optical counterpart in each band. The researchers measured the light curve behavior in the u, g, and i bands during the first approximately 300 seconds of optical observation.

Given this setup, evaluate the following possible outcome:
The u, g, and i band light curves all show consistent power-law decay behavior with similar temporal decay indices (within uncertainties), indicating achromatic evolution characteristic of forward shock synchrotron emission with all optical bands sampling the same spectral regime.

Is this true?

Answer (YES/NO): NO